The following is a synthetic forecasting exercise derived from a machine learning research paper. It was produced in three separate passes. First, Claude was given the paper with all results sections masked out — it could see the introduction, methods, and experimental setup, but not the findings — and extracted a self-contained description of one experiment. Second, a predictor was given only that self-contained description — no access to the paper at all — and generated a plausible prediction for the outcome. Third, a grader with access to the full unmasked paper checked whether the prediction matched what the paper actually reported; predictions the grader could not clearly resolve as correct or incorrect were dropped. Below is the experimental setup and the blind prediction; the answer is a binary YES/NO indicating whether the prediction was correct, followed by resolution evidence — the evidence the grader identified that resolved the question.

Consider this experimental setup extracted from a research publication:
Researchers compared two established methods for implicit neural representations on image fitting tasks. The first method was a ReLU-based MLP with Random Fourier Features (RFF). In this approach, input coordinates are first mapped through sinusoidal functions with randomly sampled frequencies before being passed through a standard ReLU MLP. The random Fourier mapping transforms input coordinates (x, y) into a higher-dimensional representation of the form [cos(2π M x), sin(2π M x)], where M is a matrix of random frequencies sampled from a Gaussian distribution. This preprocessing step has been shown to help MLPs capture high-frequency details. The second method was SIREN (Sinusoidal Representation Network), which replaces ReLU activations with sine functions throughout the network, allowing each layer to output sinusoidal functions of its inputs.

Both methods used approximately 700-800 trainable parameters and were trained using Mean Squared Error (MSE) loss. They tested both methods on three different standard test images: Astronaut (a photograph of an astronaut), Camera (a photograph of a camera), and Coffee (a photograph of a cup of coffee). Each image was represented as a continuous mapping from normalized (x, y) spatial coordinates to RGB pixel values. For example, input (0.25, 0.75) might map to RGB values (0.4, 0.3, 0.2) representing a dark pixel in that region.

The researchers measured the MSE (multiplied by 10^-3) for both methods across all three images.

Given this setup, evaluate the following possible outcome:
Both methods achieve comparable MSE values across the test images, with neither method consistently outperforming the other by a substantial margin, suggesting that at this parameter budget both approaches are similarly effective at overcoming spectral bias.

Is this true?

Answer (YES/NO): NO